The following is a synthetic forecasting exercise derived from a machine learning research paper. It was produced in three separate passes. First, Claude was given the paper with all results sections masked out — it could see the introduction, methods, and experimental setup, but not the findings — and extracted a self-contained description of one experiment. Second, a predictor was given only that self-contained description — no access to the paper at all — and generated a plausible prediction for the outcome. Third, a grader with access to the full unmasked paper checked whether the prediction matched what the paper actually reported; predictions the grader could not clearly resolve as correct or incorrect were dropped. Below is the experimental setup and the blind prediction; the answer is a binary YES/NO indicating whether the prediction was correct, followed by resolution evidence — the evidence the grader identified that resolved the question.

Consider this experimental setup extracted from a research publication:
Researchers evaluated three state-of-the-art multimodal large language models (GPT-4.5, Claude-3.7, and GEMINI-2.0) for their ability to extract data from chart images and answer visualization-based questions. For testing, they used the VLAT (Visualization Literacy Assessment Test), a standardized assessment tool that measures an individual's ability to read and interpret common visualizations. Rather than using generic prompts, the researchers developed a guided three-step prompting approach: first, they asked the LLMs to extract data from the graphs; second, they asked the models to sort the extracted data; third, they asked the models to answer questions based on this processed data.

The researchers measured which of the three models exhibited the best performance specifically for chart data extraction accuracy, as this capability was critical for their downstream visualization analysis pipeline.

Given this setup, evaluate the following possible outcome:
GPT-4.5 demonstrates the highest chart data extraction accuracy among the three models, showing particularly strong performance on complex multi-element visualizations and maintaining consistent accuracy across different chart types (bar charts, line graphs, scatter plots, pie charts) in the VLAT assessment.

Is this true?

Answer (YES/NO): NO